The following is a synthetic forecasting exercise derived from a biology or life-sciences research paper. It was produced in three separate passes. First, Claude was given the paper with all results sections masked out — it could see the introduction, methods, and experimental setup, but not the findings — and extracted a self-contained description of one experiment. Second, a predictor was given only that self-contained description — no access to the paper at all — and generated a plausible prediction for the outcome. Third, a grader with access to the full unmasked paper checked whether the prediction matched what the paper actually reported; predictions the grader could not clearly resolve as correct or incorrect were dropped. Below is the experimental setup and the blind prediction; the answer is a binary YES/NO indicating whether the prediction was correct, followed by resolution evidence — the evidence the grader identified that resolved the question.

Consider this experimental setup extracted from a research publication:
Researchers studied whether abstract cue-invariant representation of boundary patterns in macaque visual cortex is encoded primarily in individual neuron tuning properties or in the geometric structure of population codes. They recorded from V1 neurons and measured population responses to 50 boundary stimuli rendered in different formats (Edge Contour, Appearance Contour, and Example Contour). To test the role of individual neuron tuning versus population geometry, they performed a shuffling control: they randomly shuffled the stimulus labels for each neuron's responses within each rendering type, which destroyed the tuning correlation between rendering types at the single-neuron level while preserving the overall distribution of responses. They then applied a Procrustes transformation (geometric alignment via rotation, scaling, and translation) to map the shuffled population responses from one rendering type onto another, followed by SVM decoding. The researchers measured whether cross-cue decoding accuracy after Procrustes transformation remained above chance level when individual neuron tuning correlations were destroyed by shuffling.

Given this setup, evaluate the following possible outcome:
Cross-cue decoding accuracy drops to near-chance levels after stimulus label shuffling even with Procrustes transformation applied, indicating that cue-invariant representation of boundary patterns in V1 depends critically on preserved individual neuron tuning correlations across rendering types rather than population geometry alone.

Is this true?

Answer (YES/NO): NO